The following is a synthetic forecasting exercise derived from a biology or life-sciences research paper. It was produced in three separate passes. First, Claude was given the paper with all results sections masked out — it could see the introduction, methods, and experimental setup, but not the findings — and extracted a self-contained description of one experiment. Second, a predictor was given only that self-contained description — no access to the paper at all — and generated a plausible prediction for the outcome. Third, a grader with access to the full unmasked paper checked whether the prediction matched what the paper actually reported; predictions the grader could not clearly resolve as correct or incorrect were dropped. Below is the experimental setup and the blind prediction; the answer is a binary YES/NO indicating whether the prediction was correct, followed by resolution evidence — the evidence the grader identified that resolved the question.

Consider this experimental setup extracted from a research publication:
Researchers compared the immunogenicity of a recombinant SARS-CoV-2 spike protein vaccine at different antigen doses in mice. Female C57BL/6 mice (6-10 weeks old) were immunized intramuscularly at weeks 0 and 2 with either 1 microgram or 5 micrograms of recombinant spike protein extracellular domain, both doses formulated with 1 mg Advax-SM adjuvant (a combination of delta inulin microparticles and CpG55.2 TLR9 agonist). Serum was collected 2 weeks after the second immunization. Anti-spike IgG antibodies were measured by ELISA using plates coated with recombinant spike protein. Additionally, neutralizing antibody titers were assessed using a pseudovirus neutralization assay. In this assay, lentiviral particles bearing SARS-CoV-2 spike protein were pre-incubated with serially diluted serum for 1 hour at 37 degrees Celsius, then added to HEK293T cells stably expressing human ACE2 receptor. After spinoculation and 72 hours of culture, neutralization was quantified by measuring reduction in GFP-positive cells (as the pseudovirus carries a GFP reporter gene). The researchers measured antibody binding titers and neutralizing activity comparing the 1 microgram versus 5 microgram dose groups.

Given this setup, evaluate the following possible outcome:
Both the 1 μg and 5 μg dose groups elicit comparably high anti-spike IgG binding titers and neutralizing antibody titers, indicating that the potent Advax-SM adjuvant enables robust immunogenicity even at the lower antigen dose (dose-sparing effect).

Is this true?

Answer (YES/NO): NO